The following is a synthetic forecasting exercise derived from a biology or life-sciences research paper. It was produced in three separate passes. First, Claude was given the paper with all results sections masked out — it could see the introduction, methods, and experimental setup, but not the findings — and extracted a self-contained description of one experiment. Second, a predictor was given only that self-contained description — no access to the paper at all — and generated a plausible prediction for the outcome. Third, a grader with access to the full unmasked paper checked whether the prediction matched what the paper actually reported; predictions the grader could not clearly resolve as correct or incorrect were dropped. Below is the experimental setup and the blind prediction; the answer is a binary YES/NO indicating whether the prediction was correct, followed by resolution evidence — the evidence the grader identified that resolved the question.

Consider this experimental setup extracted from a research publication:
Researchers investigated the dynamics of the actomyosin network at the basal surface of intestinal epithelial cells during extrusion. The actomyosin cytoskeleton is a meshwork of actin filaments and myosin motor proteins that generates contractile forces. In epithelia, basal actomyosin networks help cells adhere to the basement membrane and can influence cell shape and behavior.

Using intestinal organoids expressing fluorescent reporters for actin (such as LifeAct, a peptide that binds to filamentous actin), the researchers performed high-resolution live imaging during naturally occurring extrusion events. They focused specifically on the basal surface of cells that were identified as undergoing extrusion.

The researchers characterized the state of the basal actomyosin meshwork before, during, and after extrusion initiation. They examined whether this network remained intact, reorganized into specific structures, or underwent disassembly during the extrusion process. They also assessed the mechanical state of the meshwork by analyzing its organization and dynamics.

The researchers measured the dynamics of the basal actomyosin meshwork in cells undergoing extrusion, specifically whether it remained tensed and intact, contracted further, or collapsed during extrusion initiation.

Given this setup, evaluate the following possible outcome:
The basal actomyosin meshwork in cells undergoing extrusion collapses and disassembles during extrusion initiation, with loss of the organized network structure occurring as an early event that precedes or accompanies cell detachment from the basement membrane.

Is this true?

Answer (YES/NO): YES